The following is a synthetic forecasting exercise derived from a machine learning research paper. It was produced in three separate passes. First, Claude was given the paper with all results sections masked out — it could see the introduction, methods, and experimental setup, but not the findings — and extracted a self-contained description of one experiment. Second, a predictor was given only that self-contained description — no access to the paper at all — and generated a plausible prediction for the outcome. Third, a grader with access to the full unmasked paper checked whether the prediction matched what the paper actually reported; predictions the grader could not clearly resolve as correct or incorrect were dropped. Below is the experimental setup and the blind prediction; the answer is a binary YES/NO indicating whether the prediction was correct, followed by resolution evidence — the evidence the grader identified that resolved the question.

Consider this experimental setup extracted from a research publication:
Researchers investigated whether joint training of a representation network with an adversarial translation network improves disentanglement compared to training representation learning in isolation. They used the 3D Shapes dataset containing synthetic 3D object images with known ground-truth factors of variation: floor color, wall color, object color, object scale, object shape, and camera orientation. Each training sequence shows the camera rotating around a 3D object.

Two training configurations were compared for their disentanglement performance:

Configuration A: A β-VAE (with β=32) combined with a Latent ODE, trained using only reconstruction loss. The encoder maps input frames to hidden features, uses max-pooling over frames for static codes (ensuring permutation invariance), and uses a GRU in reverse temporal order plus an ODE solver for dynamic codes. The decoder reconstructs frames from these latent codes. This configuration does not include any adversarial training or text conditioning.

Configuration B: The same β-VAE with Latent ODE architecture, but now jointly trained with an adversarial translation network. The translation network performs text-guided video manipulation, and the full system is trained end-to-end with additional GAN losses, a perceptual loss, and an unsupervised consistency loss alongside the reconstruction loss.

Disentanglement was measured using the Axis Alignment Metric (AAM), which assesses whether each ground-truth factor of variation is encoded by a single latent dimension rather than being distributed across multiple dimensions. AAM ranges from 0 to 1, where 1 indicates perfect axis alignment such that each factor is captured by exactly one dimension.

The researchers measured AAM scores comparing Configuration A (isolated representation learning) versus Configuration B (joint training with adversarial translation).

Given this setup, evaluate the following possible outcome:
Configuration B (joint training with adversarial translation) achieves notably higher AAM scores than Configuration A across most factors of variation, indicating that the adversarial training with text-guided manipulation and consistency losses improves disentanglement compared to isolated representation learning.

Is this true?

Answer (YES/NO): YES